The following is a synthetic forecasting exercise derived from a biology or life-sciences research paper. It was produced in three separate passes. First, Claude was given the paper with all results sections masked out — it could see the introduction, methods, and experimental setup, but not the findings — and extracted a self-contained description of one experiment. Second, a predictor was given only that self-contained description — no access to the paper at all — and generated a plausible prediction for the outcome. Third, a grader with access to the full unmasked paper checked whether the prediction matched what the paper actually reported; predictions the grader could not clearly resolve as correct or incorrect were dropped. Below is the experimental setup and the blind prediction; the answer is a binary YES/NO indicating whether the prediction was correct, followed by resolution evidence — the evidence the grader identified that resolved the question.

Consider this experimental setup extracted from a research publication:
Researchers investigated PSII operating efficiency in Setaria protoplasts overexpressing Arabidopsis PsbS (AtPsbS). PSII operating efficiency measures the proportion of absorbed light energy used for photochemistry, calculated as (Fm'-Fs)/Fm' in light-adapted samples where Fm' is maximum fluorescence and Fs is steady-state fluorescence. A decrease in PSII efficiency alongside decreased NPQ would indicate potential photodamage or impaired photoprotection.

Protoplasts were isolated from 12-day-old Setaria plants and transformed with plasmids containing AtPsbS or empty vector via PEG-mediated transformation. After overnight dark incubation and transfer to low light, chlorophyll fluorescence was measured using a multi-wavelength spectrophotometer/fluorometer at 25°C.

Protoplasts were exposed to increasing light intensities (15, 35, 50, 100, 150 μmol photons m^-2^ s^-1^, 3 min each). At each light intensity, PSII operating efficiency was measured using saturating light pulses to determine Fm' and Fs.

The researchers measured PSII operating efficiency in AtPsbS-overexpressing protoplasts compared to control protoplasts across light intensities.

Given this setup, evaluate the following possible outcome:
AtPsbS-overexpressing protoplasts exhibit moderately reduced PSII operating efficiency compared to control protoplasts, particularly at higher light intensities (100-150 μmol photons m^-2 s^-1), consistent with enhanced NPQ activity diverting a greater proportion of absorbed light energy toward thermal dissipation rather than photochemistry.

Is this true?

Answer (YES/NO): NO